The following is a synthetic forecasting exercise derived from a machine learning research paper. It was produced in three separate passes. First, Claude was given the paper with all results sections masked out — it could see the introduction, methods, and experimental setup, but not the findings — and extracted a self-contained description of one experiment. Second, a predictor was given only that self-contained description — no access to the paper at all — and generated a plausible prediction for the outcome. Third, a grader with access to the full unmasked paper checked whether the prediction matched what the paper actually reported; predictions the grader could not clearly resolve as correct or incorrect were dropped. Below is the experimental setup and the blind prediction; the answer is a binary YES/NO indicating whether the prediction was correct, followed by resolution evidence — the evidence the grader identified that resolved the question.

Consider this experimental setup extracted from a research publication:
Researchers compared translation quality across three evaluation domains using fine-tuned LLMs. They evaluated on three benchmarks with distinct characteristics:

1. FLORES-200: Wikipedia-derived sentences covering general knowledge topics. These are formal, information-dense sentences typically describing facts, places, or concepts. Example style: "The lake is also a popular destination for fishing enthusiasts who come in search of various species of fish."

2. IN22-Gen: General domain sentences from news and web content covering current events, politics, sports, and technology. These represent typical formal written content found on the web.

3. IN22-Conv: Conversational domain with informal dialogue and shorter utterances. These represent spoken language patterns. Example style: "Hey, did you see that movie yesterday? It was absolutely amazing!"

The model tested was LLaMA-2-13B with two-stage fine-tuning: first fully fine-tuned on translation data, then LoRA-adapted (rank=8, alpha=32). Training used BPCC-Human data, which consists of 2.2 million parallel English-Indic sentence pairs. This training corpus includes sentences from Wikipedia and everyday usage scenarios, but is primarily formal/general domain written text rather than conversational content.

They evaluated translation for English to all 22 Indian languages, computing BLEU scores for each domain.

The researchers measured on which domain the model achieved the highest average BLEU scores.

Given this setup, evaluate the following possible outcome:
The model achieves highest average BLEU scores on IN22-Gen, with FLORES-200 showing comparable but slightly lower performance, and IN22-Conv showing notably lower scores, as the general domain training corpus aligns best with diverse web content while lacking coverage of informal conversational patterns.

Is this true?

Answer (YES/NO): NO